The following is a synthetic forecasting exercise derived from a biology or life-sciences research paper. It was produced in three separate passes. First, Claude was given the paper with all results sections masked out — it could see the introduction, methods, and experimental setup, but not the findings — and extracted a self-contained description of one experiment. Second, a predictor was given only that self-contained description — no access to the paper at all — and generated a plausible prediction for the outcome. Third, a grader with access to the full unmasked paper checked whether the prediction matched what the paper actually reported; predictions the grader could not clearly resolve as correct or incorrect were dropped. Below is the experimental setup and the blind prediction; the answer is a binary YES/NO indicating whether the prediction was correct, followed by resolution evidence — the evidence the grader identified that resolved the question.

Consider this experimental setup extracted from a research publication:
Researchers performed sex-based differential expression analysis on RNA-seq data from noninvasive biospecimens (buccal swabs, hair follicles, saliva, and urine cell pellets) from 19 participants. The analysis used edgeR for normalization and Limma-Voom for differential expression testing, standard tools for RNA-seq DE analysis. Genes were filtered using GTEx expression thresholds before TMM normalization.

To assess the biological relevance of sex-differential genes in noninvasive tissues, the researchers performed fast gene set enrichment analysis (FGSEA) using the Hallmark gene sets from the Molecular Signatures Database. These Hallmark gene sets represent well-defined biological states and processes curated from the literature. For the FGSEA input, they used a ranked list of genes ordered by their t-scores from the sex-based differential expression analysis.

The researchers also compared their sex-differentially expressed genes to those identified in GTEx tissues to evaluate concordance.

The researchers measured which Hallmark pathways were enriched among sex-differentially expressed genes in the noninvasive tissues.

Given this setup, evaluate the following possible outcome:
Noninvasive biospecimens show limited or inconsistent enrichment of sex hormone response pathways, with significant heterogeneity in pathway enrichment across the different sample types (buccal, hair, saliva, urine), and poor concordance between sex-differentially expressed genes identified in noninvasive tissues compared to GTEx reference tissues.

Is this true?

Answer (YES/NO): NO